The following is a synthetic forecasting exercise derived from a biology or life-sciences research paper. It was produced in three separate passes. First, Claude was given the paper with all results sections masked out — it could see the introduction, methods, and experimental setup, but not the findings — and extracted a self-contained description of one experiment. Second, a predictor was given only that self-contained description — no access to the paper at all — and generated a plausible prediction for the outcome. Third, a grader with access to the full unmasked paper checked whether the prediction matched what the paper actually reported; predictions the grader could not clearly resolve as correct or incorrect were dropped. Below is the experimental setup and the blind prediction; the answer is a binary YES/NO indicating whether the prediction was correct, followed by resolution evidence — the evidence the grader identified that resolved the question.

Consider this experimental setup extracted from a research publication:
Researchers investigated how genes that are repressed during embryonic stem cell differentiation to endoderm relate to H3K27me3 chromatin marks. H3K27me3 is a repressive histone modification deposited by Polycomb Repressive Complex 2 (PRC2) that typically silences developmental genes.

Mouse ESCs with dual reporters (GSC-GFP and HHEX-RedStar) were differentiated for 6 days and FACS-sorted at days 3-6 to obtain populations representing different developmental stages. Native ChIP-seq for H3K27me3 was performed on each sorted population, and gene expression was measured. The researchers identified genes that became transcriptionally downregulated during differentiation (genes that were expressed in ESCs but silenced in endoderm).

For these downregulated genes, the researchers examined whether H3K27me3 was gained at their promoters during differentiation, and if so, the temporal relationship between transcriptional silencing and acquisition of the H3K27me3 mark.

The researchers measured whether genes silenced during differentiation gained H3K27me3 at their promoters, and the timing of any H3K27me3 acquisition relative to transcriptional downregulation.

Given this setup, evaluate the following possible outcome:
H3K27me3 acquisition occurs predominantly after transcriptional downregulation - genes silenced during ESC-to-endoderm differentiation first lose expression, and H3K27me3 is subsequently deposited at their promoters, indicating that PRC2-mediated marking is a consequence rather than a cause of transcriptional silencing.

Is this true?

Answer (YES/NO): YES